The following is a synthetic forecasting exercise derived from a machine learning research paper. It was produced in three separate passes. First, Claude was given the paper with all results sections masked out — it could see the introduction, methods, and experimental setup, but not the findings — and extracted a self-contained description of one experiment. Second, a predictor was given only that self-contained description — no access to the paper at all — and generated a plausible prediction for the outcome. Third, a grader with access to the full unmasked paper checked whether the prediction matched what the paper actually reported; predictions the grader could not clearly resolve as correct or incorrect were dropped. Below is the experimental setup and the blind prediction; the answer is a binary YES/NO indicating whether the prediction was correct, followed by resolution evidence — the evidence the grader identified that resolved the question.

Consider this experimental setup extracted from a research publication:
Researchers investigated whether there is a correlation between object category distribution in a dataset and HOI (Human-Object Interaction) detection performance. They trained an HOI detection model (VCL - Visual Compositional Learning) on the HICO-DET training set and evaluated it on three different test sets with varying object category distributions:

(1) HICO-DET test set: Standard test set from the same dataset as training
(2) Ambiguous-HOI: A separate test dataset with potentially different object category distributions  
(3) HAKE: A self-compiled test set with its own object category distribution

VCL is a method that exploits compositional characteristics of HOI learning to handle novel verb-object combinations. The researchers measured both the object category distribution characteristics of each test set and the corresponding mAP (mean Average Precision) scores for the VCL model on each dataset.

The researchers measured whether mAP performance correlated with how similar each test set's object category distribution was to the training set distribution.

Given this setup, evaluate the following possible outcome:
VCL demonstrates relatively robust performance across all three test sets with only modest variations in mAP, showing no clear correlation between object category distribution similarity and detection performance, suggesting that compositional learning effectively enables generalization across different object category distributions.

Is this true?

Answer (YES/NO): NO